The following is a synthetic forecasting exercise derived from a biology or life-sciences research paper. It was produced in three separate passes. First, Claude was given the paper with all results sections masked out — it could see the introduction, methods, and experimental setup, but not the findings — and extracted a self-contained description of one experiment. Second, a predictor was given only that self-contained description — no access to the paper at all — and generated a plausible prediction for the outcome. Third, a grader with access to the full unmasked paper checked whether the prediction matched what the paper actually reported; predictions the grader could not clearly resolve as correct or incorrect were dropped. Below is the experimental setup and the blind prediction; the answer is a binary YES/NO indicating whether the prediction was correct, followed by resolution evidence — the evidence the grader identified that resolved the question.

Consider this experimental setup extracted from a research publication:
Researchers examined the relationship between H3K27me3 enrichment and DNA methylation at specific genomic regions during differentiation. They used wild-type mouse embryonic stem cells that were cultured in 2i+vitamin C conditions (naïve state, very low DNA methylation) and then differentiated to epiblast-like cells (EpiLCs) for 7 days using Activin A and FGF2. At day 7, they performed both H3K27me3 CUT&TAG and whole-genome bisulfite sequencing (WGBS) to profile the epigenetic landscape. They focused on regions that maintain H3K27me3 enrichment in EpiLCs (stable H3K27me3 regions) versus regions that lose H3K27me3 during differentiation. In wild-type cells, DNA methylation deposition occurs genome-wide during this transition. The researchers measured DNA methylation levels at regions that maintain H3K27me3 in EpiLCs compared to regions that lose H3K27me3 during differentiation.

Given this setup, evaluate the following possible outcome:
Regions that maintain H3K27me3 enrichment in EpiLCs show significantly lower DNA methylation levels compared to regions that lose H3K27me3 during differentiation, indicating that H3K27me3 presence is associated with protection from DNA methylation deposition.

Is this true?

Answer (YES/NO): YES